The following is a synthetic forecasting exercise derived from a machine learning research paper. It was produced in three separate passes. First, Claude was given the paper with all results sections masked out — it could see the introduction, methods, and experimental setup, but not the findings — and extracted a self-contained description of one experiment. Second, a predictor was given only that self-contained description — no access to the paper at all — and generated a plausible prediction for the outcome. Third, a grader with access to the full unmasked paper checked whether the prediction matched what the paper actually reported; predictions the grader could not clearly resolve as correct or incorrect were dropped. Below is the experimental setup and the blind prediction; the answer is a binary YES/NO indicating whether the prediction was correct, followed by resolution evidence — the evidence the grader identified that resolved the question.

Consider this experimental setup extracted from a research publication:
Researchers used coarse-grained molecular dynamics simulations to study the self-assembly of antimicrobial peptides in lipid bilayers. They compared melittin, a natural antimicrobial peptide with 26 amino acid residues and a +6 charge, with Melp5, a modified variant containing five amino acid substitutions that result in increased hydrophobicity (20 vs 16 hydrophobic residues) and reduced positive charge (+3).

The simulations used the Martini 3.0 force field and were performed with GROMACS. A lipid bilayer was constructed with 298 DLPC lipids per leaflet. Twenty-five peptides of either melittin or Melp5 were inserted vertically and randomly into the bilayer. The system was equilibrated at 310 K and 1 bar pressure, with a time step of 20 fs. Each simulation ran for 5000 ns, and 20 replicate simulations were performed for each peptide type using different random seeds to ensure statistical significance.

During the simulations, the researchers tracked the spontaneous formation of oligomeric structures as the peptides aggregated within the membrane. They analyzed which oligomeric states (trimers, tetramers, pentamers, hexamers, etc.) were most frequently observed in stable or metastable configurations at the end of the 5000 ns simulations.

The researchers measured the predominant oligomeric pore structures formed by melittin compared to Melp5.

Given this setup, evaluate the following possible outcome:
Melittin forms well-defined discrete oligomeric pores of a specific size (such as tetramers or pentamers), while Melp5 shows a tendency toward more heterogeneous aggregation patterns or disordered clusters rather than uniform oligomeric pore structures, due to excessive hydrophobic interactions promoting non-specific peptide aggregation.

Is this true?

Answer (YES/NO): NO